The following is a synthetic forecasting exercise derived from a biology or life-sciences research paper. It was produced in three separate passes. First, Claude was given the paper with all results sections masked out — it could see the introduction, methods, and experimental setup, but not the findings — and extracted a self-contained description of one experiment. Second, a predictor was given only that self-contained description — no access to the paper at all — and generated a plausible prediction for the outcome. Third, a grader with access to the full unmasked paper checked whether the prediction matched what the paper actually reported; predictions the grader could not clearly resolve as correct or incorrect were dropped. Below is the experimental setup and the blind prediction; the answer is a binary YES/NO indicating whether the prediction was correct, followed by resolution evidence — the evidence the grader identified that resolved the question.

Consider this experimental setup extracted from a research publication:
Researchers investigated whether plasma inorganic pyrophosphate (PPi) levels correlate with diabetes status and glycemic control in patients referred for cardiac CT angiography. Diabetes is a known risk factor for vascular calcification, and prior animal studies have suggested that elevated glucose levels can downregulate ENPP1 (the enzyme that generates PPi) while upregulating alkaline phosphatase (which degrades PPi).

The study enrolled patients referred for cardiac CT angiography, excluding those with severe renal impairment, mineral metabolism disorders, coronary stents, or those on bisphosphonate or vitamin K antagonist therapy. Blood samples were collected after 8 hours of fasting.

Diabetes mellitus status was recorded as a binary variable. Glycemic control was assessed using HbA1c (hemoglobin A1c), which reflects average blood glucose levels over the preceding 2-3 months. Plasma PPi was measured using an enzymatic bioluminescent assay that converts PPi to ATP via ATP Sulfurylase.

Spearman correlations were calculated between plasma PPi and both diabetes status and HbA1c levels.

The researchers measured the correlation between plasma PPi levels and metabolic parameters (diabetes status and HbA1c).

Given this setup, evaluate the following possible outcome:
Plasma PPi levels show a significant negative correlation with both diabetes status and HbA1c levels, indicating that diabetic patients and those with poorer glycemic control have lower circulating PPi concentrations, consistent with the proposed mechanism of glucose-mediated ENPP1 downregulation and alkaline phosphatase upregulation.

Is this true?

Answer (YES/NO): NO